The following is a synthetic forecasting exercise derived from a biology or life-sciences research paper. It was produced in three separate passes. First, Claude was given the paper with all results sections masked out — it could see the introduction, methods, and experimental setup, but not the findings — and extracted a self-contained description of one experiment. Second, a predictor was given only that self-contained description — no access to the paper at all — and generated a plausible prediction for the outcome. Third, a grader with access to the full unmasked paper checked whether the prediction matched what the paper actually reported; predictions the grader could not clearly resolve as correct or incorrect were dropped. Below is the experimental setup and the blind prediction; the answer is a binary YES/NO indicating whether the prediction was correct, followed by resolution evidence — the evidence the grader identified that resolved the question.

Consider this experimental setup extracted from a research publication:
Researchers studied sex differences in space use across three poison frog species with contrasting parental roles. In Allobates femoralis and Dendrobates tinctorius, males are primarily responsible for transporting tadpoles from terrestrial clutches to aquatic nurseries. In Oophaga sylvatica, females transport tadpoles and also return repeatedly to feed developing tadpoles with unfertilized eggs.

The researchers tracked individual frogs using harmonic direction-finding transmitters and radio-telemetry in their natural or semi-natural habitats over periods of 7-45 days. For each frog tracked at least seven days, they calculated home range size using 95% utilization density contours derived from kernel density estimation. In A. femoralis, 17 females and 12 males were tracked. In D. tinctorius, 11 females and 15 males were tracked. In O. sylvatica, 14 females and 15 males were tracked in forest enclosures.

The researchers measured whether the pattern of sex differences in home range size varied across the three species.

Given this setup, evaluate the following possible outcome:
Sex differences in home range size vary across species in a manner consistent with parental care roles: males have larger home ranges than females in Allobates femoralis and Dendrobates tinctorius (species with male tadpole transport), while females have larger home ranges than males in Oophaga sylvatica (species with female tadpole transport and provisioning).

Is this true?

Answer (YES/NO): NO